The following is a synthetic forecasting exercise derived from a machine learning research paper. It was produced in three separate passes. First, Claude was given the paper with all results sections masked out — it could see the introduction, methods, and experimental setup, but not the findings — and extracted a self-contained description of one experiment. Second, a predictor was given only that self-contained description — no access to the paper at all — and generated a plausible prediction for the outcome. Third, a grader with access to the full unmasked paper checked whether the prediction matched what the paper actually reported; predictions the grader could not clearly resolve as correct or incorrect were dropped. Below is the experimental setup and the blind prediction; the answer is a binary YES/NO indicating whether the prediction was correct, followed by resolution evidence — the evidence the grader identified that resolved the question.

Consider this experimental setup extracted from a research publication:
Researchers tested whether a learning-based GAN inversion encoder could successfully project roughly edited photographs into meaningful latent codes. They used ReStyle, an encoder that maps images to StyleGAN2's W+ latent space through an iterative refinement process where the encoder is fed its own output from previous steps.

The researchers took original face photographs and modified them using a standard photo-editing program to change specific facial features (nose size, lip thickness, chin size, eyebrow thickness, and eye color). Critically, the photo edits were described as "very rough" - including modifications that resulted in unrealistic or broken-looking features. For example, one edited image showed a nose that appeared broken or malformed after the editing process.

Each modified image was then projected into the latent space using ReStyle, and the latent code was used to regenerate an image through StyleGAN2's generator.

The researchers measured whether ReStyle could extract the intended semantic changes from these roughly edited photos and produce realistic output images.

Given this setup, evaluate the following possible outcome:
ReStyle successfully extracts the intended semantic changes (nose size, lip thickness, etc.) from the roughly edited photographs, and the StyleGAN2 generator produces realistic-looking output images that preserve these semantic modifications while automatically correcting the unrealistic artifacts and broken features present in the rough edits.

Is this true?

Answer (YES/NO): NO